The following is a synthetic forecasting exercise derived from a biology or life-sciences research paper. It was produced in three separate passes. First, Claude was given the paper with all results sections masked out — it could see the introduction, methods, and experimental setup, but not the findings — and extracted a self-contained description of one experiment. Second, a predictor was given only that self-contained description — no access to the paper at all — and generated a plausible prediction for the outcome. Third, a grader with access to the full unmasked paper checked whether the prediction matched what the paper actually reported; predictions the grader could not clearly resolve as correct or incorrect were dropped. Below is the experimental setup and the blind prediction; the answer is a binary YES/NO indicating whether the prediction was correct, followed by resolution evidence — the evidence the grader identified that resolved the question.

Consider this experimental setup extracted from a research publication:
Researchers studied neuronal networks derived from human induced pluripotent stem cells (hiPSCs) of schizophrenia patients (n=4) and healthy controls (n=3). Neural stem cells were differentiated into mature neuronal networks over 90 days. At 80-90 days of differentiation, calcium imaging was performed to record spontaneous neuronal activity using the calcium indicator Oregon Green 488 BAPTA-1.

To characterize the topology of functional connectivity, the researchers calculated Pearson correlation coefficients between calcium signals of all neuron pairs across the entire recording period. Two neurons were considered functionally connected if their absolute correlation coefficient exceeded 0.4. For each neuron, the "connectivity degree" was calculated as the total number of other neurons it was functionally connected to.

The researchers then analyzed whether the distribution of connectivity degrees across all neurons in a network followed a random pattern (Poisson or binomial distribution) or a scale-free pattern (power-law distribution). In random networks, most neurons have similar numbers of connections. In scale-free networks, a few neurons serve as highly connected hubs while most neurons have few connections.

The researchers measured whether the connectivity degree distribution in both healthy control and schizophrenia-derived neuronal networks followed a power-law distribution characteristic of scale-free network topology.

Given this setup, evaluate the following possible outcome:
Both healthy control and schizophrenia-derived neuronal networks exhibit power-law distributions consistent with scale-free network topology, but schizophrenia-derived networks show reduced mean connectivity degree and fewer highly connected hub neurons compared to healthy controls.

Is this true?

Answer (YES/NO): NO